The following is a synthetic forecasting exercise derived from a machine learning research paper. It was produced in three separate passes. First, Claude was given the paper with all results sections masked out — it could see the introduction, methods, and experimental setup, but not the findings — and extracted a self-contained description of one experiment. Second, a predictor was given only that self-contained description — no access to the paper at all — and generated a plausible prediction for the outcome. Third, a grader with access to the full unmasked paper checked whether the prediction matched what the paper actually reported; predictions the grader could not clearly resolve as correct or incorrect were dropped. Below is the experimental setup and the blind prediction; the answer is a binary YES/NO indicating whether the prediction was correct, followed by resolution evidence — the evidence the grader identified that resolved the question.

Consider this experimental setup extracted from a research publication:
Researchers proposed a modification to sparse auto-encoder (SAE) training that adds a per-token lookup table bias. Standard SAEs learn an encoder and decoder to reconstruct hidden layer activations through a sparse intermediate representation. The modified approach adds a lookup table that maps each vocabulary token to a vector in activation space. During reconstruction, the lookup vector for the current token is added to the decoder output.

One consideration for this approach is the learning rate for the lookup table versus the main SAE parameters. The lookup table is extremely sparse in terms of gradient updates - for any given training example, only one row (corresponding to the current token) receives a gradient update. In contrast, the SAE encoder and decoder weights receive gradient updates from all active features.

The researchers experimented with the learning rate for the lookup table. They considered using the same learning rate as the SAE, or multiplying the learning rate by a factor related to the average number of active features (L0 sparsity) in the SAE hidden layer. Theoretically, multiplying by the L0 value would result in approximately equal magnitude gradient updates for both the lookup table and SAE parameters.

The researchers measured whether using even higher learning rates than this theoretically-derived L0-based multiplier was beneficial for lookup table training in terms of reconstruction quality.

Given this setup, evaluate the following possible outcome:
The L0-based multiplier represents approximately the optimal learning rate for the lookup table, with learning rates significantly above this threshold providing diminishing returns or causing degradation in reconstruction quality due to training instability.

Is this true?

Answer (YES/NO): NO